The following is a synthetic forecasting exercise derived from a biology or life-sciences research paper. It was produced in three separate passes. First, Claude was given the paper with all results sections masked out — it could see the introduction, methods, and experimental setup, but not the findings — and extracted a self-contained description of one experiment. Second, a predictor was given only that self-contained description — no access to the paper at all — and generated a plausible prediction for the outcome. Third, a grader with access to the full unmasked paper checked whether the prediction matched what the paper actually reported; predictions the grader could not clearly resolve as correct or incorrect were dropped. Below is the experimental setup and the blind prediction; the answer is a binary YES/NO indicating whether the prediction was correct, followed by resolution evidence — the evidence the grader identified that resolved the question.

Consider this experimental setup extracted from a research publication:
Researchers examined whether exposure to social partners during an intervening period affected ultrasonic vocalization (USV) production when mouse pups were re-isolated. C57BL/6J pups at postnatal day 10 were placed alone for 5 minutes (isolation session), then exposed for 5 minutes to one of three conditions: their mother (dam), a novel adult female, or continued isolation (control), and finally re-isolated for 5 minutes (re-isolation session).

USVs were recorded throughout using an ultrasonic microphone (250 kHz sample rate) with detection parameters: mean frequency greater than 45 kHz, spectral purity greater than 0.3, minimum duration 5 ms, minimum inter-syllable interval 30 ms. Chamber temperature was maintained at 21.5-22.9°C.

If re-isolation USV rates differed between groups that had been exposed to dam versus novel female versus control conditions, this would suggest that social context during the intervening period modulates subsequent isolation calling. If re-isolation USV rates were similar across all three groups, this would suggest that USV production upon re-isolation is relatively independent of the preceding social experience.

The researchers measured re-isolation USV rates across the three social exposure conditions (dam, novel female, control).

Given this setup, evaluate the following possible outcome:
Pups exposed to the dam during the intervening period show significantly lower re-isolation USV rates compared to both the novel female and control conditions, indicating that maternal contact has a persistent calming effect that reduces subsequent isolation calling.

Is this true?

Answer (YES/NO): NO